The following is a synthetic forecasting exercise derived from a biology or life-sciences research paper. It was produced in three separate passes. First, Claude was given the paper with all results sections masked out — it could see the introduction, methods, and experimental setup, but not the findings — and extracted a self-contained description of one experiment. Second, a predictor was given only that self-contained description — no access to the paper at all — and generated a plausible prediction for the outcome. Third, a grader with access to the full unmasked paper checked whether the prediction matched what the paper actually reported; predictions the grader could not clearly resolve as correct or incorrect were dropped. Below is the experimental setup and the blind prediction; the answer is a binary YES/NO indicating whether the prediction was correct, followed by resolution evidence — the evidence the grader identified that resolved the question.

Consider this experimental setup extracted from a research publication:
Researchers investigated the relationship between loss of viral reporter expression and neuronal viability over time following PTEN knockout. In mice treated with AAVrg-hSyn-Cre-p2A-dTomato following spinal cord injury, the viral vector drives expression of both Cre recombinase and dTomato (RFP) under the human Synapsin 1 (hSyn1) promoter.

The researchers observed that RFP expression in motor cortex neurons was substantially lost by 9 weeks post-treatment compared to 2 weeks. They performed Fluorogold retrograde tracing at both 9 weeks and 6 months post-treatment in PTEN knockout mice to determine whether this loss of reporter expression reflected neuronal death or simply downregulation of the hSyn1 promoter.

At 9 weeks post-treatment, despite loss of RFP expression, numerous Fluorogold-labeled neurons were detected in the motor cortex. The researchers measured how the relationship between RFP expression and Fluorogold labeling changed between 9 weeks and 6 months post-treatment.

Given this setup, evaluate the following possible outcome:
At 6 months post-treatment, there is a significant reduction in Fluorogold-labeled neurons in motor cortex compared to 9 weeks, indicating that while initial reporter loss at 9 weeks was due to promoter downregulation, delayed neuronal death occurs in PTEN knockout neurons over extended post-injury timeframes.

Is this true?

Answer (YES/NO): YES